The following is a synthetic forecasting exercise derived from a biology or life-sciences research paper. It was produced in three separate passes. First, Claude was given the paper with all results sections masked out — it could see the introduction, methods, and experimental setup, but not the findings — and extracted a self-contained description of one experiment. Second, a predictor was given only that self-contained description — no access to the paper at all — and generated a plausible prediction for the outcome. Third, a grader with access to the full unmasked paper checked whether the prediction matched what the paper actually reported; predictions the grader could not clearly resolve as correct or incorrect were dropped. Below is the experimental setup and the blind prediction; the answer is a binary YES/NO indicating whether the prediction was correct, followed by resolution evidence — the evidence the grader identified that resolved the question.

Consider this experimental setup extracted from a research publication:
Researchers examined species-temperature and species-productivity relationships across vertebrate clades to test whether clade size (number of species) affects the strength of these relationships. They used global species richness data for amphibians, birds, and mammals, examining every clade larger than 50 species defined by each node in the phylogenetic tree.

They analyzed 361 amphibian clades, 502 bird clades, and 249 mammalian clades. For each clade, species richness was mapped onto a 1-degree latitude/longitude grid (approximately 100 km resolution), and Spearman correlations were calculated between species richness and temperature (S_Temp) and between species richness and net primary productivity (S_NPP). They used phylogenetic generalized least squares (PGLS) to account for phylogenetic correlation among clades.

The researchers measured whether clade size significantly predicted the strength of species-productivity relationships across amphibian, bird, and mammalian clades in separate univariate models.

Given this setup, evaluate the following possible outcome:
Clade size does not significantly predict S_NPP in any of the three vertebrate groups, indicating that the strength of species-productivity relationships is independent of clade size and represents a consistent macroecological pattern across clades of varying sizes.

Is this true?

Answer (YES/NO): NO